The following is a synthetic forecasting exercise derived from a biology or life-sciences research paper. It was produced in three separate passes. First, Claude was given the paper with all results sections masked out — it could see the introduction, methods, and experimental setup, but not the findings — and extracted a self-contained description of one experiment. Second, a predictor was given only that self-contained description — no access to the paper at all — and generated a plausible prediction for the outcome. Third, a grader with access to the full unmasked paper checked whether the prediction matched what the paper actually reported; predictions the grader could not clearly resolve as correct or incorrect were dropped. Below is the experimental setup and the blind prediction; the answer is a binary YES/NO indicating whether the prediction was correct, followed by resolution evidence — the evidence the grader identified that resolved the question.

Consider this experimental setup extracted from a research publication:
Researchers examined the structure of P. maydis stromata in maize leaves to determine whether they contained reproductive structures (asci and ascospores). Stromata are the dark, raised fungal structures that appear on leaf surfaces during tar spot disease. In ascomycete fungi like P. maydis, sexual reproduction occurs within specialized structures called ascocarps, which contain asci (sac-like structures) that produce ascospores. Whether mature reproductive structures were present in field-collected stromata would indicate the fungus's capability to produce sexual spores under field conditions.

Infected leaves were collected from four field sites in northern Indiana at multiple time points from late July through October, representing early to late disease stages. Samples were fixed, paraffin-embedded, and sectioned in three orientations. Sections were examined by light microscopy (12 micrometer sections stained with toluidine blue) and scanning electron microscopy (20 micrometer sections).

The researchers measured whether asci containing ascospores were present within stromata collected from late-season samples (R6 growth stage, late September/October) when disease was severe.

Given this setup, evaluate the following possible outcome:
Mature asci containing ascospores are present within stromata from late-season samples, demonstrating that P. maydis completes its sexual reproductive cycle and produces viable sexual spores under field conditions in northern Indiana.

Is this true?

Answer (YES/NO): YES